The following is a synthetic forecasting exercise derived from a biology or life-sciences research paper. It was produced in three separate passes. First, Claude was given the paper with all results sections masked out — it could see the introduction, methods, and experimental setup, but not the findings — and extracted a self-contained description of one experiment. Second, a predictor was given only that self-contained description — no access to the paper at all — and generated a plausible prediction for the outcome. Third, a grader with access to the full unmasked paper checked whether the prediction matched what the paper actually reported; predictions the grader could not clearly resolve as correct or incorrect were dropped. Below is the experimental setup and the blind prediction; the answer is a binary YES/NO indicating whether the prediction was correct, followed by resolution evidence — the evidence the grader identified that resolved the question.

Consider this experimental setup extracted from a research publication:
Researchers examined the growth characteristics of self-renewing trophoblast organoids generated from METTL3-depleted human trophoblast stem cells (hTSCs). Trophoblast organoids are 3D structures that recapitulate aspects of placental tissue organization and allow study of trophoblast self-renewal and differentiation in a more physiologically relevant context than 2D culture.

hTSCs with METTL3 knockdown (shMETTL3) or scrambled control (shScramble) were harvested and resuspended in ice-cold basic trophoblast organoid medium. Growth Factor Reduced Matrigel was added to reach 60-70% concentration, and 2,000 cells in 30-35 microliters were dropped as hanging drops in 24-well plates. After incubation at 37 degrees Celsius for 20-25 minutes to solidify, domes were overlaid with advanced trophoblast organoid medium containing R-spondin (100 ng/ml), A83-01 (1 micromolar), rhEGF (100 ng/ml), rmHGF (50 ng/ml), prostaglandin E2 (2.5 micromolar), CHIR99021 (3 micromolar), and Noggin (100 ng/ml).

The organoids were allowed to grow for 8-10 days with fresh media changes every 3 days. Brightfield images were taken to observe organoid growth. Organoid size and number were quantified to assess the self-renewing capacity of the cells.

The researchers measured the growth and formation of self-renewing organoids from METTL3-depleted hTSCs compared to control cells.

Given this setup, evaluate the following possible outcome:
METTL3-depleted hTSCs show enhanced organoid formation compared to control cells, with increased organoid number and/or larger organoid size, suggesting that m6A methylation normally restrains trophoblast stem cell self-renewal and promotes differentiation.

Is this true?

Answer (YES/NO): NO